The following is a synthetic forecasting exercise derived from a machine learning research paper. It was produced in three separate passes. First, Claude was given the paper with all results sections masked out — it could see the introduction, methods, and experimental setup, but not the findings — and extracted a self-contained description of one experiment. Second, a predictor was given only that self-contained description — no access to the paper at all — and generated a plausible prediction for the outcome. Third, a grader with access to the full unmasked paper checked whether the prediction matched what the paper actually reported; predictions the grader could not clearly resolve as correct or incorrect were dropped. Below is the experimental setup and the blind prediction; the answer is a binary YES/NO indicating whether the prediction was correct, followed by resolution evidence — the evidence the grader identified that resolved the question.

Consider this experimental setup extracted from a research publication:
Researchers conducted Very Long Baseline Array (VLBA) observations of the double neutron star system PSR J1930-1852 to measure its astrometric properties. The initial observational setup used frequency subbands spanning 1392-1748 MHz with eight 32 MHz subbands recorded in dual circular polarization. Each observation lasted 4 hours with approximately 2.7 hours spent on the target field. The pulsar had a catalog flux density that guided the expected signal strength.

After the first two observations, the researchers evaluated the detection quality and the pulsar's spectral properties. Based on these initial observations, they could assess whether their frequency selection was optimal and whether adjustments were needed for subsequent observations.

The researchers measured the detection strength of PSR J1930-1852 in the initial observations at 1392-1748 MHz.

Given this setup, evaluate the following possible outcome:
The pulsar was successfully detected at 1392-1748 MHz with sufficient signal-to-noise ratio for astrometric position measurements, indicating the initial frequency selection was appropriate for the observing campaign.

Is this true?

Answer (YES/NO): NO